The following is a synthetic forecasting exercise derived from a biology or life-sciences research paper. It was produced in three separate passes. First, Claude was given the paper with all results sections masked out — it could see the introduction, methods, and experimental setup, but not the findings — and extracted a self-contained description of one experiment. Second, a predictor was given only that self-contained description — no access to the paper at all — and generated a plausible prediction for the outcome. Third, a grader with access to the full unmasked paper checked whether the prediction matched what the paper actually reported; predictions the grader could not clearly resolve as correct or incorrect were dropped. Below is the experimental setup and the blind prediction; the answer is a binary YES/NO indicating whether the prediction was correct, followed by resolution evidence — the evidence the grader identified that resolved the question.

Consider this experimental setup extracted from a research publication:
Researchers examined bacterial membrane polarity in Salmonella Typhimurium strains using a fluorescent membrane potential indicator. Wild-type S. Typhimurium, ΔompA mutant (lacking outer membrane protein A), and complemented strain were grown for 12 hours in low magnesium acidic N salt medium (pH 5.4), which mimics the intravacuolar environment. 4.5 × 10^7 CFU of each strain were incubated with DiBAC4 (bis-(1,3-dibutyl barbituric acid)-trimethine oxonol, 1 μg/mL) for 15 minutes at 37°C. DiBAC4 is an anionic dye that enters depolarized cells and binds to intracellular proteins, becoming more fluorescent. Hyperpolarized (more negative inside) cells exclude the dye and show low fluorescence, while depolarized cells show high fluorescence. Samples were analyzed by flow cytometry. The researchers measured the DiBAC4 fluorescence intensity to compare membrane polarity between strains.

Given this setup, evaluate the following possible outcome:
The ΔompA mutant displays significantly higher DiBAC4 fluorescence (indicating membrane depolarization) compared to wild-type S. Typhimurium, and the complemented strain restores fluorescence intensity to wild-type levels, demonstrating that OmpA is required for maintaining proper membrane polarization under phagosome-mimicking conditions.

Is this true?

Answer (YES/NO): YES